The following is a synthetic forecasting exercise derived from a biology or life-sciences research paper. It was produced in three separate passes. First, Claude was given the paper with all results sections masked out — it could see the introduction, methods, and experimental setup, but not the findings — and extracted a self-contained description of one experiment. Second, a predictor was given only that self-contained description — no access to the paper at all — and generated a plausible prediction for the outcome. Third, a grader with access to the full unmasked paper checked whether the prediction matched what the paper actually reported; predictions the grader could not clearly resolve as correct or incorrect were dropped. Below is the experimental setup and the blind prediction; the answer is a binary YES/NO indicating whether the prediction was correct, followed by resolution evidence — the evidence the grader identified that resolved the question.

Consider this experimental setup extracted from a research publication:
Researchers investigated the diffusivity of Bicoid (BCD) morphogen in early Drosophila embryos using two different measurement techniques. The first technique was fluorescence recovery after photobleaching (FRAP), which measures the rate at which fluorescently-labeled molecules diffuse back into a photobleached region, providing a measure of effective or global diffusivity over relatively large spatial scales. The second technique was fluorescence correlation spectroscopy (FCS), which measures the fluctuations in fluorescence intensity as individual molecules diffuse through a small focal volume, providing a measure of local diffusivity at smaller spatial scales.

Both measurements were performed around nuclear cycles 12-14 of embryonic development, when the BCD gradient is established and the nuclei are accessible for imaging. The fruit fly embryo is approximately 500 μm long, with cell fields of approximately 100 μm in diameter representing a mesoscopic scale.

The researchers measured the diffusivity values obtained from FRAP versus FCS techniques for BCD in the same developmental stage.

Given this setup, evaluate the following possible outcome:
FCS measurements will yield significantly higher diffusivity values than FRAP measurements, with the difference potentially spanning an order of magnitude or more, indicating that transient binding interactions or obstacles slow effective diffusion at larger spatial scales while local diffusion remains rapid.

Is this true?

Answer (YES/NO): YES